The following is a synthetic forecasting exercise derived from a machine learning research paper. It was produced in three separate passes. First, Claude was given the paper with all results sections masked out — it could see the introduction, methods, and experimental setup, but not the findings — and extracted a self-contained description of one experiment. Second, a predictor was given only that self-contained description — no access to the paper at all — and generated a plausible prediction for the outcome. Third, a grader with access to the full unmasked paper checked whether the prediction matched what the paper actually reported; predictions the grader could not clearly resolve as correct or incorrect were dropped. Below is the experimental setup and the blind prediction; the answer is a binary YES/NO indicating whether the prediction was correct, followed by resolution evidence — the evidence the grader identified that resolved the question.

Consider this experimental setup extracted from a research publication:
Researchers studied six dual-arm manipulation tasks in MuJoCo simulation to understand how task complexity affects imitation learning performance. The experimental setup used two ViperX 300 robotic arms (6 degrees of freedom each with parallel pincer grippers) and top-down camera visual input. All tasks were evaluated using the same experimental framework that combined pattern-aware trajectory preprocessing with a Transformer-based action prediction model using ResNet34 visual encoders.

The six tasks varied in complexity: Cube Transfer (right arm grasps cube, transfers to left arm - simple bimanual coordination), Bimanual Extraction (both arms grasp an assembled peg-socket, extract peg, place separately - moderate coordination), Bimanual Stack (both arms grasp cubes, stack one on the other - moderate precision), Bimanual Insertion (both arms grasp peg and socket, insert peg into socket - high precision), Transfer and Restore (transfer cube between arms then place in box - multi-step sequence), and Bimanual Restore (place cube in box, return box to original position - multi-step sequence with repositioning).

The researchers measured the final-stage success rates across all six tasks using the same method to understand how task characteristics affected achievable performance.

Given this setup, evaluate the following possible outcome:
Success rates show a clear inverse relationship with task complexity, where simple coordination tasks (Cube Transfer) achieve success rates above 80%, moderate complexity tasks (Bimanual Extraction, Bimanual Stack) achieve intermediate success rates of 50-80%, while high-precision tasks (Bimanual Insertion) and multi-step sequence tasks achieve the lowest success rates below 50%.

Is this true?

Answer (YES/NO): NO